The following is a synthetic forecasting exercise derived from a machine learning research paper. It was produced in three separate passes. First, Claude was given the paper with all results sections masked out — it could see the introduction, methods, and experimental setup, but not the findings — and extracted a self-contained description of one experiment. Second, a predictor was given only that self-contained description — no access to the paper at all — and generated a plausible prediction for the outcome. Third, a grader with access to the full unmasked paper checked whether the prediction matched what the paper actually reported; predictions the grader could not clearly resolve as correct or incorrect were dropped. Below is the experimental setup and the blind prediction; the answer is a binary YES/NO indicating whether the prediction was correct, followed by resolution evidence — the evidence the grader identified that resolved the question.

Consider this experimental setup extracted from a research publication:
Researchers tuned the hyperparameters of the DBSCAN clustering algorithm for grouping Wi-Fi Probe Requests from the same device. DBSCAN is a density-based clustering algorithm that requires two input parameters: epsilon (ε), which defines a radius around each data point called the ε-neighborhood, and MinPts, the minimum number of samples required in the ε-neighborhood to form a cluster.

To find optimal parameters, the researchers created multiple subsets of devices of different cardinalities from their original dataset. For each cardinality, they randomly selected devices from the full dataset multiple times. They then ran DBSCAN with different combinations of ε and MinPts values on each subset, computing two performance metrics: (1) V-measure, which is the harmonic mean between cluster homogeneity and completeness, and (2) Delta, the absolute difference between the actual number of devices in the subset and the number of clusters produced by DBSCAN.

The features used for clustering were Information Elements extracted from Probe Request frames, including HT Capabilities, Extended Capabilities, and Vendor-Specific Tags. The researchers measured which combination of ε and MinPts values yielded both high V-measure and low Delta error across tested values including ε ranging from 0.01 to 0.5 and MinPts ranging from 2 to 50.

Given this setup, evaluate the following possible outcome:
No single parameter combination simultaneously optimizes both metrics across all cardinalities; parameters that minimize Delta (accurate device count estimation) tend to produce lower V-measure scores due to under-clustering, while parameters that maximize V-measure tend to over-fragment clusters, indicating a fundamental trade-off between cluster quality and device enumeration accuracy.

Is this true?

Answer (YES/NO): NO